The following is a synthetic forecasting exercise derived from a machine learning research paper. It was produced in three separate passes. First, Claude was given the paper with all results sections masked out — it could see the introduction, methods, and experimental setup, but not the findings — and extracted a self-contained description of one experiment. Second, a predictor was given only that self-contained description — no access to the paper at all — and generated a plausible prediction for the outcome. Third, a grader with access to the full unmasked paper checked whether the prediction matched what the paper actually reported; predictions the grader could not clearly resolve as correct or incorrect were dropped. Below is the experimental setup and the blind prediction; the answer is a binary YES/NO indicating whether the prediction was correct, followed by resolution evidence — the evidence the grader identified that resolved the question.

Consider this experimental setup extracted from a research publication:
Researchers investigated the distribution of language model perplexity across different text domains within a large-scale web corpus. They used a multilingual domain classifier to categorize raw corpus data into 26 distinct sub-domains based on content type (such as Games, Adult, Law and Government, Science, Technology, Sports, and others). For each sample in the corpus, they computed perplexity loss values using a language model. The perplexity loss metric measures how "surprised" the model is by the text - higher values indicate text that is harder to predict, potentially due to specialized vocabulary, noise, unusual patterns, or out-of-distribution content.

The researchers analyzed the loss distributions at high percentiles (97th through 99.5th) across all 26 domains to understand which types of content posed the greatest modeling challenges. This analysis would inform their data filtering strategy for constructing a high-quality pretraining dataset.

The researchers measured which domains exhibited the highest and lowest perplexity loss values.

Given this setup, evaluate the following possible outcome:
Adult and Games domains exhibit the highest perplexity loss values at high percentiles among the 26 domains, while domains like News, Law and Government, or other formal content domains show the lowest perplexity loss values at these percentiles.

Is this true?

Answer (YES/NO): YES